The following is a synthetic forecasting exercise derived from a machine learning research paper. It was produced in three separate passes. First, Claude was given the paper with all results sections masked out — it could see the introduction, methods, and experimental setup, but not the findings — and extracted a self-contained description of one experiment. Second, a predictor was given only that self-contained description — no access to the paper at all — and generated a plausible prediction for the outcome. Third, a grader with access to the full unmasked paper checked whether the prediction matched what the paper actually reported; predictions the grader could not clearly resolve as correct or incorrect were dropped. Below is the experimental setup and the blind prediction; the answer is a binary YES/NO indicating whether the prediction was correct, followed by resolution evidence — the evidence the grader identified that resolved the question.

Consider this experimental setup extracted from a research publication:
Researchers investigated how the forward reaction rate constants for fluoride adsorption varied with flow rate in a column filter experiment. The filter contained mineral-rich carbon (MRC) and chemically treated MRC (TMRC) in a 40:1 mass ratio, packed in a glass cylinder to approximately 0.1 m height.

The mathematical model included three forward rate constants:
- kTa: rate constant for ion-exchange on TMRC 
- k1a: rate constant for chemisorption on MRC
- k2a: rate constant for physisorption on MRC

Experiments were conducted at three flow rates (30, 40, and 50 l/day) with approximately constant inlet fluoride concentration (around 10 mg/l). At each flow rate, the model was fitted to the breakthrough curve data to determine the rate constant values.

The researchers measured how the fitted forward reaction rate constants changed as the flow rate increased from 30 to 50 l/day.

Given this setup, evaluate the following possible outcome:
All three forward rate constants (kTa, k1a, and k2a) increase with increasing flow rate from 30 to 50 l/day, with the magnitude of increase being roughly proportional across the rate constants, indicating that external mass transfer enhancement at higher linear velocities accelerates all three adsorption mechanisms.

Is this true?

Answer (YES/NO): NO